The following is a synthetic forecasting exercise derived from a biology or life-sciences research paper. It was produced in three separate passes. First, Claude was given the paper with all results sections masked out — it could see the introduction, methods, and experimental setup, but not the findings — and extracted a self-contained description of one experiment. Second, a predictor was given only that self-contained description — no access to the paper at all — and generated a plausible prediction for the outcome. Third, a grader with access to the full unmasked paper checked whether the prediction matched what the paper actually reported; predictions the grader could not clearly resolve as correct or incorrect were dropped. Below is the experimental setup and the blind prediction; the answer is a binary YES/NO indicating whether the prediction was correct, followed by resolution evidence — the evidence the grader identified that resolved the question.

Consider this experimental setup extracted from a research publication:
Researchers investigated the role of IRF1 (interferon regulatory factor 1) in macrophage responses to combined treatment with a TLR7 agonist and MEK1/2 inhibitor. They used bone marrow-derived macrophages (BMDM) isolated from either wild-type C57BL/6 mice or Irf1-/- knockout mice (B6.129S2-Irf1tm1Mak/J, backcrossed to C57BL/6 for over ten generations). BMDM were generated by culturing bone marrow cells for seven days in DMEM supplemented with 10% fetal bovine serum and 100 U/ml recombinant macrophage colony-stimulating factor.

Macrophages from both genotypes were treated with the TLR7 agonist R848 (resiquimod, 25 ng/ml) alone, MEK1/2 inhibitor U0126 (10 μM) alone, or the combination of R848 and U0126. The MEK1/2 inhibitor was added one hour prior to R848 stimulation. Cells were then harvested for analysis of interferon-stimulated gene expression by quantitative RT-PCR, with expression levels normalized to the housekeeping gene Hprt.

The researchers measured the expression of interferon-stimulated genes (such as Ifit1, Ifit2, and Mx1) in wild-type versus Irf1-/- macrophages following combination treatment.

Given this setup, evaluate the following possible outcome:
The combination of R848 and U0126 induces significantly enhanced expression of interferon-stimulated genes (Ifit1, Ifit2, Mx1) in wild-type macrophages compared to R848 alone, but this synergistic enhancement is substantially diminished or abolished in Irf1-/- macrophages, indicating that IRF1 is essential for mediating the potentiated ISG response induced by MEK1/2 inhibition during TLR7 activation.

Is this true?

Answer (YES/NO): YES